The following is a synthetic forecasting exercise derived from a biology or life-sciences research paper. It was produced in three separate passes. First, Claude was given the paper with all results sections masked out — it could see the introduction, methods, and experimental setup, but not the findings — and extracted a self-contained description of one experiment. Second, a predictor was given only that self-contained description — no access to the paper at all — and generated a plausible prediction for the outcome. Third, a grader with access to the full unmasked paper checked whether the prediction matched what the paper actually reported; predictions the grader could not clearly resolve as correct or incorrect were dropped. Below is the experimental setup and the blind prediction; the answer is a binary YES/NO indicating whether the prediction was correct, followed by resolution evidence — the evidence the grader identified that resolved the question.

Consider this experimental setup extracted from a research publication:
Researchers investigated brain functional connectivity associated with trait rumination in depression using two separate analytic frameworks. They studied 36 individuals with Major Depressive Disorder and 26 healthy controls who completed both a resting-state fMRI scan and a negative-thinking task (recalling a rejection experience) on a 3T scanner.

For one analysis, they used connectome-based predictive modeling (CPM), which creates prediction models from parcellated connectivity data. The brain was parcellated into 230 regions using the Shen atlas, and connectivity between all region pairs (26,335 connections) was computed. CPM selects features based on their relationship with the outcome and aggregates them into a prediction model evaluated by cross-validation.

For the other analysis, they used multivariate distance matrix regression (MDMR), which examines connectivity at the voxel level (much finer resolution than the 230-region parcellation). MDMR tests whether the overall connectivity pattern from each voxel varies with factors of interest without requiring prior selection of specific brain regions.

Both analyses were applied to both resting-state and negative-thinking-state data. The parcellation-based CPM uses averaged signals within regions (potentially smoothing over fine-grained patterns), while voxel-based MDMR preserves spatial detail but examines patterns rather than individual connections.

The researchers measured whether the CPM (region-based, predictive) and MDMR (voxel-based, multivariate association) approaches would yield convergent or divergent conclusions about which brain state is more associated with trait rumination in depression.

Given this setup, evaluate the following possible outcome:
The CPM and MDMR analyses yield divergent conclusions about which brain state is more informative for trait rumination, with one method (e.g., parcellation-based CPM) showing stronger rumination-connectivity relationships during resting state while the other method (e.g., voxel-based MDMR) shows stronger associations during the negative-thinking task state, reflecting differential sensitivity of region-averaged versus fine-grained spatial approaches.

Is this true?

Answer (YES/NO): NO